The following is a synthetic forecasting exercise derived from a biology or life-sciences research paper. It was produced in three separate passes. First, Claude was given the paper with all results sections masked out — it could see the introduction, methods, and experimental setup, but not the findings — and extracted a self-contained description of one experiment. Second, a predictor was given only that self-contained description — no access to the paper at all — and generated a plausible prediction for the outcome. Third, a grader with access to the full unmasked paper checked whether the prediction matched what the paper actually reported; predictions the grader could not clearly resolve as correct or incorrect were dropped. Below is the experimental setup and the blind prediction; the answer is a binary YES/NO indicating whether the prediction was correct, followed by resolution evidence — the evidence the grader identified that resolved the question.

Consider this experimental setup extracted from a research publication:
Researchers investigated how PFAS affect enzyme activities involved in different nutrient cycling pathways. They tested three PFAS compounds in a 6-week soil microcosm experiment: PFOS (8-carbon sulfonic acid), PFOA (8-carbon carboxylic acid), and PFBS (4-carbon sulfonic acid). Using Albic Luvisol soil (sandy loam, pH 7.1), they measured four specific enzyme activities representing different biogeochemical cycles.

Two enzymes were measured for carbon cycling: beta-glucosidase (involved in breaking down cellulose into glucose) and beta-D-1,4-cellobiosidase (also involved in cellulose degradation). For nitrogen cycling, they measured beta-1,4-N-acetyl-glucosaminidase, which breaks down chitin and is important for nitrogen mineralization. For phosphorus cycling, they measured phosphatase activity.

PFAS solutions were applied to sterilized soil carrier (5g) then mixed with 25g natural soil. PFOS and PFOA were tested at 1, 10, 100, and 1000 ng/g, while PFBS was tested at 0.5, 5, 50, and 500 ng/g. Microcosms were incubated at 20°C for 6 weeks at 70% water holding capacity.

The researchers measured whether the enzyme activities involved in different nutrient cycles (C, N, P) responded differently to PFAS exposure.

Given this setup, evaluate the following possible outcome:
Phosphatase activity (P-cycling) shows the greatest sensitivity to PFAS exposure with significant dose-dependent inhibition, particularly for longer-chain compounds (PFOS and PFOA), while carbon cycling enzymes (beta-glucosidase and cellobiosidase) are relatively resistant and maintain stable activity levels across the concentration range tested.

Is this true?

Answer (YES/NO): NO